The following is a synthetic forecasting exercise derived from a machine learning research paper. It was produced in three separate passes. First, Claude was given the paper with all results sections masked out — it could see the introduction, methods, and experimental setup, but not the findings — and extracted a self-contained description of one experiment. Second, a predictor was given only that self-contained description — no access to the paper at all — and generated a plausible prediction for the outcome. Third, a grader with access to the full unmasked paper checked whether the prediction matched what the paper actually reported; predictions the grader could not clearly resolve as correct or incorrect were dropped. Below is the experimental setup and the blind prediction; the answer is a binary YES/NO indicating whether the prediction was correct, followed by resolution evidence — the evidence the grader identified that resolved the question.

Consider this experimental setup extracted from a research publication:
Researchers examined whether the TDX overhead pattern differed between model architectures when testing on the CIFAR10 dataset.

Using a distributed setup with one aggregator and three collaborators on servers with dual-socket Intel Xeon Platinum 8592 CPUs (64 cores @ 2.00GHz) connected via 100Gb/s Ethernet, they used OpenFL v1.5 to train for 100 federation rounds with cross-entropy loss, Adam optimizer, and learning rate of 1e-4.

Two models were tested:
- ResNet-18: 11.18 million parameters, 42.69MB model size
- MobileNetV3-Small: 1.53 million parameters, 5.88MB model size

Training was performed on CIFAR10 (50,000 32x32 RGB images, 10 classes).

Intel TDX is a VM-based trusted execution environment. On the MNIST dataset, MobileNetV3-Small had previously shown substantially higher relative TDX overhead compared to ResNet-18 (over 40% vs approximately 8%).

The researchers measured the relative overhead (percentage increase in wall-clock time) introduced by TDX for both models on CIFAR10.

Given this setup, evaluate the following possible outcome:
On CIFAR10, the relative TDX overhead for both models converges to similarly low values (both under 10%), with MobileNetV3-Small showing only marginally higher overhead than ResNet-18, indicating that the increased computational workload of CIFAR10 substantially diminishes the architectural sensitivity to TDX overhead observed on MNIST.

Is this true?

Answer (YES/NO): NO